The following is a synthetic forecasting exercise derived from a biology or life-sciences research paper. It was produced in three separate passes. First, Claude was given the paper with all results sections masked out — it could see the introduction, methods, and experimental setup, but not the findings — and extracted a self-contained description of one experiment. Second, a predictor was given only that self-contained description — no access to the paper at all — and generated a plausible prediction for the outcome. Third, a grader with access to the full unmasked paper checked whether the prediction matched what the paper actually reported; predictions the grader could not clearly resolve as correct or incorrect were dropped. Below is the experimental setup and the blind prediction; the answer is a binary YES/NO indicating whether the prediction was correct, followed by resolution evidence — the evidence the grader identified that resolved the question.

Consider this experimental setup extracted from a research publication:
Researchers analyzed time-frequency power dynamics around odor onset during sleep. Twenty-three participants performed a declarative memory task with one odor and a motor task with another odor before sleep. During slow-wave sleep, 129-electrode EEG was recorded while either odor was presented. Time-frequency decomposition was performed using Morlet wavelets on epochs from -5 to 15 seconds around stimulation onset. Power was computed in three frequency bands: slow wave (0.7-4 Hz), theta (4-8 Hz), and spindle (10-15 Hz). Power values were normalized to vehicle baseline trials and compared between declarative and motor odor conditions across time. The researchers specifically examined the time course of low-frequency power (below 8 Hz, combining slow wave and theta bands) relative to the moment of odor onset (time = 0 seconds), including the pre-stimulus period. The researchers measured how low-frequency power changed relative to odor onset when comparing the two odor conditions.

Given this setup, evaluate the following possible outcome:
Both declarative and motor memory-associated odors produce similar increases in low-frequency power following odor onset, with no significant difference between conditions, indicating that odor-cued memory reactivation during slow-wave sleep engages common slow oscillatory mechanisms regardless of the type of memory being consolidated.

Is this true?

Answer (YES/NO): NO